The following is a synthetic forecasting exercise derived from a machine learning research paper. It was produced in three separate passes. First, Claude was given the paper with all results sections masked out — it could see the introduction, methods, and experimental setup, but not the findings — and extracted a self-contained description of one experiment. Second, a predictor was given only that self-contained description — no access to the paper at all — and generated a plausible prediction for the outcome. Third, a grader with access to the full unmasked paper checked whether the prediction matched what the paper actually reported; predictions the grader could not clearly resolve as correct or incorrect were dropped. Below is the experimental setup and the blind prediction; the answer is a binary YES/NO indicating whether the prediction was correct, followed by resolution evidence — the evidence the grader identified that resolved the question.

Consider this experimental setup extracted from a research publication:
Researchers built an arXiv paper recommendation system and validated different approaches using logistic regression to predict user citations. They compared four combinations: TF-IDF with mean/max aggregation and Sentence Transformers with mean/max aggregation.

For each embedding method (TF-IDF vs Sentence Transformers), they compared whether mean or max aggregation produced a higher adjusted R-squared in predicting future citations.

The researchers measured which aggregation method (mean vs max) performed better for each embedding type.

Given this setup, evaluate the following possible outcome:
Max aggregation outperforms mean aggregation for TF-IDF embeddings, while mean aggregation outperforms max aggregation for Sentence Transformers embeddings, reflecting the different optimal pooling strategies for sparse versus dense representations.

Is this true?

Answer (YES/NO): NO